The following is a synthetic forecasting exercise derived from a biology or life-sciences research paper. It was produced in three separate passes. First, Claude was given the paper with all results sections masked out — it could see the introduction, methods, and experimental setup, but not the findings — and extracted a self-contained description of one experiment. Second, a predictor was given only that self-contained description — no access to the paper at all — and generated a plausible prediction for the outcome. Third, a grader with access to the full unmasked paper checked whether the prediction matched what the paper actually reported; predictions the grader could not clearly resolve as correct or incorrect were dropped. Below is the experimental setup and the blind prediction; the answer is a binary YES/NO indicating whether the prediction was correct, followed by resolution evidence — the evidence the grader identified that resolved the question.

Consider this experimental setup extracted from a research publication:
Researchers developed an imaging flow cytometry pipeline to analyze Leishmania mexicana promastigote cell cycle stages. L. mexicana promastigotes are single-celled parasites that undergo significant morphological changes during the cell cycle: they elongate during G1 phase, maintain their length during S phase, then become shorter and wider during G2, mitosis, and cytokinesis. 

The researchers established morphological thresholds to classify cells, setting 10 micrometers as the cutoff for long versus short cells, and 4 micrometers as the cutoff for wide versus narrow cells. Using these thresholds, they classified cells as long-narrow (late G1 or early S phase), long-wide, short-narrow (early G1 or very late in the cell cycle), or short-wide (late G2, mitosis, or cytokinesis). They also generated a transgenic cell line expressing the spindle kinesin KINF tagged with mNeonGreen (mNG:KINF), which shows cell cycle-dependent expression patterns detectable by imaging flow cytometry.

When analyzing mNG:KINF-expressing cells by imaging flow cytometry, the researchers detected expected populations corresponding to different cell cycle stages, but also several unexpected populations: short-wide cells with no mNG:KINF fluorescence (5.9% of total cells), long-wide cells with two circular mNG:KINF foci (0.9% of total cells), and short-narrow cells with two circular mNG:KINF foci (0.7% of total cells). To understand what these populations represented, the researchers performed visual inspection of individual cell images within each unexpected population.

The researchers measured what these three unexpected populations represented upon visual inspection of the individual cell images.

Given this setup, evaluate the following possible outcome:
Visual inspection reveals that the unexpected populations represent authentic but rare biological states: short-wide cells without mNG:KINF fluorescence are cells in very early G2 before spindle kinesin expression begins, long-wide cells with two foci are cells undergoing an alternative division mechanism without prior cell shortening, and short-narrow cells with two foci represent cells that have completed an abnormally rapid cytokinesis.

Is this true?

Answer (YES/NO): NO